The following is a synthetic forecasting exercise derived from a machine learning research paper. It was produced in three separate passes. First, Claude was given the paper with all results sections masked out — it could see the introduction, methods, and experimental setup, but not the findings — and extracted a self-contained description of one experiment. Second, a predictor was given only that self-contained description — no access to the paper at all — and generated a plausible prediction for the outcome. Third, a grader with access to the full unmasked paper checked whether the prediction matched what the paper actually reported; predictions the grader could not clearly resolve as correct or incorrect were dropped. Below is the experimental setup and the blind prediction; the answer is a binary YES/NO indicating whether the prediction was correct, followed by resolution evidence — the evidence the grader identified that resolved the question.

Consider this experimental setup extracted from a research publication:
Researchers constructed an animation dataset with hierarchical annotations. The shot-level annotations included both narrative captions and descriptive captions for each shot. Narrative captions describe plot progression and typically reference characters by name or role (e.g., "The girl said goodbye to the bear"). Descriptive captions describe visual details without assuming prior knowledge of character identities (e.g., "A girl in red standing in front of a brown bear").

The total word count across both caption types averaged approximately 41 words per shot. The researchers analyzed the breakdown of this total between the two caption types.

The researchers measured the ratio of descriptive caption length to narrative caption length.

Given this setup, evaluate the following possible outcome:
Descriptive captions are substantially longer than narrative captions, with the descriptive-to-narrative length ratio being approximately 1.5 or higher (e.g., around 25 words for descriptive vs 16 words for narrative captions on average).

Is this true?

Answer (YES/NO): YES